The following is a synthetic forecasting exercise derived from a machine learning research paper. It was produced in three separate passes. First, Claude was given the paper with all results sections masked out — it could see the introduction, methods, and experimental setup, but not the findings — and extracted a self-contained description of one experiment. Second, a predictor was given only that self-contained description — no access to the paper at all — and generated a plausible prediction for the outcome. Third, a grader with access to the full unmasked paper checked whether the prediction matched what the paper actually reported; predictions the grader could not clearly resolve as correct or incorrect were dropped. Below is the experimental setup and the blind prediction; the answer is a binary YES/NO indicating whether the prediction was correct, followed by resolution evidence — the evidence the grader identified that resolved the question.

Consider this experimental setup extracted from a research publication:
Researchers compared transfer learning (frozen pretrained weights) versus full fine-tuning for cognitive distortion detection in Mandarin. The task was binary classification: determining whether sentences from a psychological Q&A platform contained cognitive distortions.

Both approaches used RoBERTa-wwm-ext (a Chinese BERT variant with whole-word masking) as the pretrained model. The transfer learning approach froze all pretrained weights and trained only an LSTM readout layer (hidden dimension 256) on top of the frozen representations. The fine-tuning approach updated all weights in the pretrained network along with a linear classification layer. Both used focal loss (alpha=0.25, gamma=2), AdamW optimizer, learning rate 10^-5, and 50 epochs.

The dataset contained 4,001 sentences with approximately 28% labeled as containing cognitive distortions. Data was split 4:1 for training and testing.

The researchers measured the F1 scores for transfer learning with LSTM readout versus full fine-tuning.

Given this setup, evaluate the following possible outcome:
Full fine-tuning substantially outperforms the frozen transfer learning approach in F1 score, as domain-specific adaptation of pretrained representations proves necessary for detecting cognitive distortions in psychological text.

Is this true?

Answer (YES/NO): YES